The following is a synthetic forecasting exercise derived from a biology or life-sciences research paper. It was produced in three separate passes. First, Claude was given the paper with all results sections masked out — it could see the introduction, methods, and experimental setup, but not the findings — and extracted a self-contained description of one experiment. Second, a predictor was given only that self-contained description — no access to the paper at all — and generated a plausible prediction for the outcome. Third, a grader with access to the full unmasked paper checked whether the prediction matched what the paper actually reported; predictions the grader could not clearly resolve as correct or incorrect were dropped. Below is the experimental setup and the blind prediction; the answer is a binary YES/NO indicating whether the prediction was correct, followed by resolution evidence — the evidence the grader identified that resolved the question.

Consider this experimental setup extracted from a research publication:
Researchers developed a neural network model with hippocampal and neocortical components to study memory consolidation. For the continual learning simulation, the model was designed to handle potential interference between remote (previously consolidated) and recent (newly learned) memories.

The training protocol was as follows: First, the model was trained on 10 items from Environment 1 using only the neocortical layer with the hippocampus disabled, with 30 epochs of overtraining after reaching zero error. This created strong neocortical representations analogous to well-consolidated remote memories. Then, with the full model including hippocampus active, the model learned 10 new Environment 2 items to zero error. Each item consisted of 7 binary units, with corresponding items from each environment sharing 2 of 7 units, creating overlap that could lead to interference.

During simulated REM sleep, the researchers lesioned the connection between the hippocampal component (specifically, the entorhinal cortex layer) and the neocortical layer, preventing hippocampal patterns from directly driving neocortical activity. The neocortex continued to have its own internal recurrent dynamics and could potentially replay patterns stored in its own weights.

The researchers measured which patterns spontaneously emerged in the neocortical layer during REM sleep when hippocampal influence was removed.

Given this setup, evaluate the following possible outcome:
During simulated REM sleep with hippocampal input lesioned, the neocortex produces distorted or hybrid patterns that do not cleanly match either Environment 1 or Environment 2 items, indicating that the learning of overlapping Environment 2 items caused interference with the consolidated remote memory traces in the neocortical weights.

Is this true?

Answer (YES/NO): NO